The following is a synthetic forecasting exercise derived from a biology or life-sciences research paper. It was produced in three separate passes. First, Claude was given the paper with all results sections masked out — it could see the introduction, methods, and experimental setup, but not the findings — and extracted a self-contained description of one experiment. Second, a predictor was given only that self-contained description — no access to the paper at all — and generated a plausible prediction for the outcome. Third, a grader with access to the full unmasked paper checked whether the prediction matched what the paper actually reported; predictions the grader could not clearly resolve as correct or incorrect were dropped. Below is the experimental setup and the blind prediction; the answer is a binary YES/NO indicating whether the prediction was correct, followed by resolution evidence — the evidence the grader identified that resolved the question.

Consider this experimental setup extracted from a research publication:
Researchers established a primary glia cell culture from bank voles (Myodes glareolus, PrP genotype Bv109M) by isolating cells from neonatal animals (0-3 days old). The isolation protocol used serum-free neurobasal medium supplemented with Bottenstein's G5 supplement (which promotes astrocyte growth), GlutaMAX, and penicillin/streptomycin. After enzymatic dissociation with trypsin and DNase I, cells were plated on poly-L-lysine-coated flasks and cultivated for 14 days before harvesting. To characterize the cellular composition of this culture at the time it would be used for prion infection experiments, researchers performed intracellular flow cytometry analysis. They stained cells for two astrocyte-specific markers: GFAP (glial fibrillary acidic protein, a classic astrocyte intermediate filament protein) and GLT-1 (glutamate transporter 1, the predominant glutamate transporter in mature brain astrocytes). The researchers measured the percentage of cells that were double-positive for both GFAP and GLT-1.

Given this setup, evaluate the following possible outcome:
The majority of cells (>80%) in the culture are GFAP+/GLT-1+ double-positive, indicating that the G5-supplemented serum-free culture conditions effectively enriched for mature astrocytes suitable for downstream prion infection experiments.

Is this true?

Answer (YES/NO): YES